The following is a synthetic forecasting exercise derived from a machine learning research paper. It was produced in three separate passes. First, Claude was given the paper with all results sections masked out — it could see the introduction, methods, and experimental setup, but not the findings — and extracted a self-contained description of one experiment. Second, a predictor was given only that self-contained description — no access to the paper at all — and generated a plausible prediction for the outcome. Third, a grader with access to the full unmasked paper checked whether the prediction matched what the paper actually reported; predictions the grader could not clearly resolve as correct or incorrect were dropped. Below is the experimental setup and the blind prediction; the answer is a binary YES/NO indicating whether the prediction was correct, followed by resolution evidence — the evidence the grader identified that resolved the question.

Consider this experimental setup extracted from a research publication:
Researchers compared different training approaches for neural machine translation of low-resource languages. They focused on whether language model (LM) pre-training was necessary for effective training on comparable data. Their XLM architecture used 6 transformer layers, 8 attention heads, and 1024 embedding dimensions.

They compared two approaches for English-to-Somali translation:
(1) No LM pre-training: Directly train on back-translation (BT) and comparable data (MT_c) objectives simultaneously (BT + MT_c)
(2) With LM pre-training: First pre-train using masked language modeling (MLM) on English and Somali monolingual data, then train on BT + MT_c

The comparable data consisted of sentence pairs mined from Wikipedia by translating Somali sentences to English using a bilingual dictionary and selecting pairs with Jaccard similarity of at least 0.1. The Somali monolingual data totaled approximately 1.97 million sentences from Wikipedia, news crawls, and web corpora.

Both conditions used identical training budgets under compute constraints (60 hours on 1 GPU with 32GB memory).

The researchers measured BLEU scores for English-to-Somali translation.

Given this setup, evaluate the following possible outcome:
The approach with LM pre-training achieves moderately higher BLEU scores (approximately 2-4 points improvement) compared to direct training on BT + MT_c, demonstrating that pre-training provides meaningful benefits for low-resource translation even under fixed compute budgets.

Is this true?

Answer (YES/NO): NO